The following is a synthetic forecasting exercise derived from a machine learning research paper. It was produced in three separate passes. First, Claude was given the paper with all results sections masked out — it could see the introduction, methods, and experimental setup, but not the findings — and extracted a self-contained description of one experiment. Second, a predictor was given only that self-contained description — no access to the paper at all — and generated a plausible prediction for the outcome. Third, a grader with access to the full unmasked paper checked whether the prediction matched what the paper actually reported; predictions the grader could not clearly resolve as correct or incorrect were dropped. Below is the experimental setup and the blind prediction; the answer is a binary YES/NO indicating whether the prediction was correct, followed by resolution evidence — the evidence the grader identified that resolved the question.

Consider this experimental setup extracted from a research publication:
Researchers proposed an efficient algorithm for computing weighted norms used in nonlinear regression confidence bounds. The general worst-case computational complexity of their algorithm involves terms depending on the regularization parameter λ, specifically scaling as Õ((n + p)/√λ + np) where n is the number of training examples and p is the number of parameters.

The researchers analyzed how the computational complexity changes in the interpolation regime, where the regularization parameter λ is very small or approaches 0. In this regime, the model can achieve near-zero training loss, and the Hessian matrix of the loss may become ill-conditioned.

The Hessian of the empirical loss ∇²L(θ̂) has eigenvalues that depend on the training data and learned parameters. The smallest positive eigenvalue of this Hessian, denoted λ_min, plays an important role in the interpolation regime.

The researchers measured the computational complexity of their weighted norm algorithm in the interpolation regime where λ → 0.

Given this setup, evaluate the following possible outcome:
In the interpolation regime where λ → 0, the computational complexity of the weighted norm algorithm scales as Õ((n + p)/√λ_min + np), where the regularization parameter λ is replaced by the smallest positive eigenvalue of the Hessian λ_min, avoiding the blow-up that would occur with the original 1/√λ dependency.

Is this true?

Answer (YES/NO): NO